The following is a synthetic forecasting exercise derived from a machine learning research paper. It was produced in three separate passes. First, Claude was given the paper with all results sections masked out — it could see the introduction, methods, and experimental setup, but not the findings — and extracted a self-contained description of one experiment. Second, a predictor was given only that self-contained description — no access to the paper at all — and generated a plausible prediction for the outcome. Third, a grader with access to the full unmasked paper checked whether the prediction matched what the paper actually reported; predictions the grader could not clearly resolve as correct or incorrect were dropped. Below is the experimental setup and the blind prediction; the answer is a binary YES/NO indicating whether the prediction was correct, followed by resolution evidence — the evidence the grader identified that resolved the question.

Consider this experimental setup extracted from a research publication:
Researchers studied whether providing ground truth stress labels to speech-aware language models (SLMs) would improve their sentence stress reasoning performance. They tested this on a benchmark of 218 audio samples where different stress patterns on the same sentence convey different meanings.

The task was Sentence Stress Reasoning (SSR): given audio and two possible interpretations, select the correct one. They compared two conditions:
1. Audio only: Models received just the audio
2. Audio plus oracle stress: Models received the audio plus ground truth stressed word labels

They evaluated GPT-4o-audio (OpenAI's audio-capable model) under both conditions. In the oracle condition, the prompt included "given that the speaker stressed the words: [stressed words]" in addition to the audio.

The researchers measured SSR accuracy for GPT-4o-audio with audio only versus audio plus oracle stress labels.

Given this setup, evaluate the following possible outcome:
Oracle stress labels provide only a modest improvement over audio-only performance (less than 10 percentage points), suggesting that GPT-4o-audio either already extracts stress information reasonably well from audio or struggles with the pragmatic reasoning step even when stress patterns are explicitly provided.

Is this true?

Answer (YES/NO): NO